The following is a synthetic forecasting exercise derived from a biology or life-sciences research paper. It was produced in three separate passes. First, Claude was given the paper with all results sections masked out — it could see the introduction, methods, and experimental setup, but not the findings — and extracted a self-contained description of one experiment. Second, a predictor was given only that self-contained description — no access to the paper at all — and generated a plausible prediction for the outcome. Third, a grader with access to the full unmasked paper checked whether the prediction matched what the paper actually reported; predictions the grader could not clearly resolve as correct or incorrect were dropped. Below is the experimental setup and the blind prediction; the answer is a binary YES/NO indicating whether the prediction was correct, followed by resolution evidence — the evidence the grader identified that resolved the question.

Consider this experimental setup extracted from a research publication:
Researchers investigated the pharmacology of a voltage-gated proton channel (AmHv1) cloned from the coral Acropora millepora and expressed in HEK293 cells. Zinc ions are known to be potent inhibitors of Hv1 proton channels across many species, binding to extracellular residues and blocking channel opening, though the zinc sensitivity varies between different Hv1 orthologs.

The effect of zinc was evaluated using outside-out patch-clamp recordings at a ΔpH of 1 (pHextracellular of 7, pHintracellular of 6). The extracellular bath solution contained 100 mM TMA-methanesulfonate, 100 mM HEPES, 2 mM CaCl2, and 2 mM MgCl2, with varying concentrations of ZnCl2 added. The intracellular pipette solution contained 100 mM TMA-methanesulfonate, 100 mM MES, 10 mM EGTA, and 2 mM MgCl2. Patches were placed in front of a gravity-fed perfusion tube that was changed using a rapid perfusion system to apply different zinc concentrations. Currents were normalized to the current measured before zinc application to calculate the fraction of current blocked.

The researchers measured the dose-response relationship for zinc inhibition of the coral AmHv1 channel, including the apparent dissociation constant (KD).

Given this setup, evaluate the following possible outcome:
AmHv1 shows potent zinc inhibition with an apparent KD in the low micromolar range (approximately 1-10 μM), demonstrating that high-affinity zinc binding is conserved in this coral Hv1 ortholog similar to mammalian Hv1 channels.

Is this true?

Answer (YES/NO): NO